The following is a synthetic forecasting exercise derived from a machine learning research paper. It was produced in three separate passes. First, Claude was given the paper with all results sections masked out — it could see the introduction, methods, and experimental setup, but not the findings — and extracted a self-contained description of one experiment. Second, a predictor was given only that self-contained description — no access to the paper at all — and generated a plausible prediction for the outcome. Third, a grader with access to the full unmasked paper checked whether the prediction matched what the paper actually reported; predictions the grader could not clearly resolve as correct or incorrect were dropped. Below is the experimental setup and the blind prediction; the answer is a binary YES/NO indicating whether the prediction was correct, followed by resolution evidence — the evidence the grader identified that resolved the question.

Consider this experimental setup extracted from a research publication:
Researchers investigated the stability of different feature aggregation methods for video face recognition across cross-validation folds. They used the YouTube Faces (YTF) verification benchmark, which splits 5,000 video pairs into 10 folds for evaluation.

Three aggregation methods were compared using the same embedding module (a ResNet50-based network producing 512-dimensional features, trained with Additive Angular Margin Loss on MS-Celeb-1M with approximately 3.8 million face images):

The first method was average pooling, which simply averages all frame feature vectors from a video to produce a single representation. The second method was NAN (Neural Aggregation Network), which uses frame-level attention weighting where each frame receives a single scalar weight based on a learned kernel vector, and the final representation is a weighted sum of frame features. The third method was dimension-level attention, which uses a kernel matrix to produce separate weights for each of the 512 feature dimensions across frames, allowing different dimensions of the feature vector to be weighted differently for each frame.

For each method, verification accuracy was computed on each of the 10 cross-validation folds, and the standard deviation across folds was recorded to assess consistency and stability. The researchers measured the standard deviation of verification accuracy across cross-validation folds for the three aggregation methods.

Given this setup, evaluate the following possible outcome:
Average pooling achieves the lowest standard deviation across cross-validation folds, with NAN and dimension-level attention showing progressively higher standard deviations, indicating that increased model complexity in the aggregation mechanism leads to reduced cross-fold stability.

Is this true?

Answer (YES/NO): YES